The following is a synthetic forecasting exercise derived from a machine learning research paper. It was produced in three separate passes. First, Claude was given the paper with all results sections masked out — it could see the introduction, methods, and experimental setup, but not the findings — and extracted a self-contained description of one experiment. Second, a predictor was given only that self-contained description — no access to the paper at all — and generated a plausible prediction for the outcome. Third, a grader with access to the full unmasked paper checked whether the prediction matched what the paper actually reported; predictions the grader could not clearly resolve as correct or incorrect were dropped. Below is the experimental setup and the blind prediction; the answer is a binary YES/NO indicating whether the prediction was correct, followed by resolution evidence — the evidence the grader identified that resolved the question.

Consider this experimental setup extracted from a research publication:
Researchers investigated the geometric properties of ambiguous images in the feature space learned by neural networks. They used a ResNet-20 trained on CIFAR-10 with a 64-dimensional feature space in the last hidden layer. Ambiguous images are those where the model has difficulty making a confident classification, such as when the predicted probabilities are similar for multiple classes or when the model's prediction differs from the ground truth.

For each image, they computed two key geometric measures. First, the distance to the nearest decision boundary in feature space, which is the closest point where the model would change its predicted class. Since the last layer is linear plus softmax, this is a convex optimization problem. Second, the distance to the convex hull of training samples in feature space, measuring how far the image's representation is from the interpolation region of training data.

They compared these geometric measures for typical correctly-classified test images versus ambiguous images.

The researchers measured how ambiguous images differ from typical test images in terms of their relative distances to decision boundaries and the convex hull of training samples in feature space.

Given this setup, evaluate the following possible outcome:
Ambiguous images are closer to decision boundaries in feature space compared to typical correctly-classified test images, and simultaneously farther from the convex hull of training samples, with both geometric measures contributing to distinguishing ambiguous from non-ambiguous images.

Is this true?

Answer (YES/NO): YES